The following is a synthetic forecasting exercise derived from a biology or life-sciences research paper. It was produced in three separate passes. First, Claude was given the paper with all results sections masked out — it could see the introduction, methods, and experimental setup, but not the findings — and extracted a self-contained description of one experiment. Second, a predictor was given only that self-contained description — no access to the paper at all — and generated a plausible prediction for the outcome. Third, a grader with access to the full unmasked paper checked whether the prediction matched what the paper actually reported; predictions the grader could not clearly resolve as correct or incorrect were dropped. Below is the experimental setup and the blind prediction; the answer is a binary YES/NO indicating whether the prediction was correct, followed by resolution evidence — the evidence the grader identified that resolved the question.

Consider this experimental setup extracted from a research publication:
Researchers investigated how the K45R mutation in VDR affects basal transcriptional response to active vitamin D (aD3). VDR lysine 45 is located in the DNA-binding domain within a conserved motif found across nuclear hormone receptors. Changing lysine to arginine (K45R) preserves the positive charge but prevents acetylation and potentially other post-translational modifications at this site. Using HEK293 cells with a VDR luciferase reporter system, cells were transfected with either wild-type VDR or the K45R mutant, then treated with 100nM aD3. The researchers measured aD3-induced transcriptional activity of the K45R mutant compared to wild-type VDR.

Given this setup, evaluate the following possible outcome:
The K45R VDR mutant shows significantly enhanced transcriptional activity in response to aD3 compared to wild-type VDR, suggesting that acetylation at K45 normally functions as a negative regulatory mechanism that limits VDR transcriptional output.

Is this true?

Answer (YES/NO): NO